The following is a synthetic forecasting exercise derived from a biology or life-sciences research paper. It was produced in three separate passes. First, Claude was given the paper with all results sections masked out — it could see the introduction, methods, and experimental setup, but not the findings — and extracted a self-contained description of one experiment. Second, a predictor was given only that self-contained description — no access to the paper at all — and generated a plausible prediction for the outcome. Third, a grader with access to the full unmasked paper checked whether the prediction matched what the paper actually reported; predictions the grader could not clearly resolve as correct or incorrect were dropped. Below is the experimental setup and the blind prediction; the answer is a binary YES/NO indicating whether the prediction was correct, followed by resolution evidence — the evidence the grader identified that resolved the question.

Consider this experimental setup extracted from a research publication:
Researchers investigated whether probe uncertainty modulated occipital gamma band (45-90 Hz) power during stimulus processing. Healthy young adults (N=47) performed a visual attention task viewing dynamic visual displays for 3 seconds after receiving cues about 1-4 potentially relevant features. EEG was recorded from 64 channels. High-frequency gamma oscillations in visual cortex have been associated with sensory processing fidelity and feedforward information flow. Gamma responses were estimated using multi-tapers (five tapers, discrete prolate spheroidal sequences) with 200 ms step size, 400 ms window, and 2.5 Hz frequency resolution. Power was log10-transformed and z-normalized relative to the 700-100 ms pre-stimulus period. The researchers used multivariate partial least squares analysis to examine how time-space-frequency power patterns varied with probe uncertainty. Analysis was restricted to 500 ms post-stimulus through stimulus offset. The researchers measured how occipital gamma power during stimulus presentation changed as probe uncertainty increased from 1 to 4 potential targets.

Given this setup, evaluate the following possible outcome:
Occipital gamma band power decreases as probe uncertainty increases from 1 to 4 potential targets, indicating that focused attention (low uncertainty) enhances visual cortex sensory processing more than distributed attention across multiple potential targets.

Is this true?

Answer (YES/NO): NO